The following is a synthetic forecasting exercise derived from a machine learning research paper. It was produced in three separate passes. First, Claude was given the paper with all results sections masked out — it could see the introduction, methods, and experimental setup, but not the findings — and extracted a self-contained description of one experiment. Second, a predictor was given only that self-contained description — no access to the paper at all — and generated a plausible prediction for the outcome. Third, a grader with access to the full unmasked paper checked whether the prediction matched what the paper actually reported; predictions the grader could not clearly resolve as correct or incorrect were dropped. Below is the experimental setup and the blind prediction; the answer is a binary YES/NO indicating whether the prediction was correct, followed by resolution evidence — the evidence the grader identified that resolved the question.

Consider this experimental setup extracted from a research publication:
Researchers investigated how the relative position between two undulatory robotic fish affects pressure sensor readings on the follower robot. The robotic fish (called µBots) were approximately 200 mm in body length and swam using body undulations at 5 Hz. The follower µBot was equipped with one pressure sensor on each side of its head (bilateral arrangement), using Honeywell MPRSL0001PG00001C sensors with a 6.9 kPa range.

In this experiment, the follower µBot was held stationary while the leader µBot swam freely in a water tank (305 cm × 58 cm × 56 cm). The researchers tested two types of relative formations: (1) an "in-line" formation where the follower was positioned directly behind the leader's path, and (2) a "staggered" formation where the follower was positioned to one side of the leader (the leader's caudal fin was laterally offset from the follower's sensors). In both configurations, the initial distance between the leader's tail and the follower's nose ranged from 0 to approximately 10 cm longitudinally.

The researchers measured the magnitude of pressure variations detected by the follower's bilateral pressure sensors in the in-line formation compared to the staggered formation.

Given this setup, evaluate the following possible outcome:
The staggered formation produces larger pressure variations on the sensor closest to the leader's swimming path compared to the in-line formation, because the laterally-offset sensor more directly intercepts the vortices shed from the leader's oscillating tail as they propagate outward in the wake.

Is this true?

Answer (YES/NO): YES